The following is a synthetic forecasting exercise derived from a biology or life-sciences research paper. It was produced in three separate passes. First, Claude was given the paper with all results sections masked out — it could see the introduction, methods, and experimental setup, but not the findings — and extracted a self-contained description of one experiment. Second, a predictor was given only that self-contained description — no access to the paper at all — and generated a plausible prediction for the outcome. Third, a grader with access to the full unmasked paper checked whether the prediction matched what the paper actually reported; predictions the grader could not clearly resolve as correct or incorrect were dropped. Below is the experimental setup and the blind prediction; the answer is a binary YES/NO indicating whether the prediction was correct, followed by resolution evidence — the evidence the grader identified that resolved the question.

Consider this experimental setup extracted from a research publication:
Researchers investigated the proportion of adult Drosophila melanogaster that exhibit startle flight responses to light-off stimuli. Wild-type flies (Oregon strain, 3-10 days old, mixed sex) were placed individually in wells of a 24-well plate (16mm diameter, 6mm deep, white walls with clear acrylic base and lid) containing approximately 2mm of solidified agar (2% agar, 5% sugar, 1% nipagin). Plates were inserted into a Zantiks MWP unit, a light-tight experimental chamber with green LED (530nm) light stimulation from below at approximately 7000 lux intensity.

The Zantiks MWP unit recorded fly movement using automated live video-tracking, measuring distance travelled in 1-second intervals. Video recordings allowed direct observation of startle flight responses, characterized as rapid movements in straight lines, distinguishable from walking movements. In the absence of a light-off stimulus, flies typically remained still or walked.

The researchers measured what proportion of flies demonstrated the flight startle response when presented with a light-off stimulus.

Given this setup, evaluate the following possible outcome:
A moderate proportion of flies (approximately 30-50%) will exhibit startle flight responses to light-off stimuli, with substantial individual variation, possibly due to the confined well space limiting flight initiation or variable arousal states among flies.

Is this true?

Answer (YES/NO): NO